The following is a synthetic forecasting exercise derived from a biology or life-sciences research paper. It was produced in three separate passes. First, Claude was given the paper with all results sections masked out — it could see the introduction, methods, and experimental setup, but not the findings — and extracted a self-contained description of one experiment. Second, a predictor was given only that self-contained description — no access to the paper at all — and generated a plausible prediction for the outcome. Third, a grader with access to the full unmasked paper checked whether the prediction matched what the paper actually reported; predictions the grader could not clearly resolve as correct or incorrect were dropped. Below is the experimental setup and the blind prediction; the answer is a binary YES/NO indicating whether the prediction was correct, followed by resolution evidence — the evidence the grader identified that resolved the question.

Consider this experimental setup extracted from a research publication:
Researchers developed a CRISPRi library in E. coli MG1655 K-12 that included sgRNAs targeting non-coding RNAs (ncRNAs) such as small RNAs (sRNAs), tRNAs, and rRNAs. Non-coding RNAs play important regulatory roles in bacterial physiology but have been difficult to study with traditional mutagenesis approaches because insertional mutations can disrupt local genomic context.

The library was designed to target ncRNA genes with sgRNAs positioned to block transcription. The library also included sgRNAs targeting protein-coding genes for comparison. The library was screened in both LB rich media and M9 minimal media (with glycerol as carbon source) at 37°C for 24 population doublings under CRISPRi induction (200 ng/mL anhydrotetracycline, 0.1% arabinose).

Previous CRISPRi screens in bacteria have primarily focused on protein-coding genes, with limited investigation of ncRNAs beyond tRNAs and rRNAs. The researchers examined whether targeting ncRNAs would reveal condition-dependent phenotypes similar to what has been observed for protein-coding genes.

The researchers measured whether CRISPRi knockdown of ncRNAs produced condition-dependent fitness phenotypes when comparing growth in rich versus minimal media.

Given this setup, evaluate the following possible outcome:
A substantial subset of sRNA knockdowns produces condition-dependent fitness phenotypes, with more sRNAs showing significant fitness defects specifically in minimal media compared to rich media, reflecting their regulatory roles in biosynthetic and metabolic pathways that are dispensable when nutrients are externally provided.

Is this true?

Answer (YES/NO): NO